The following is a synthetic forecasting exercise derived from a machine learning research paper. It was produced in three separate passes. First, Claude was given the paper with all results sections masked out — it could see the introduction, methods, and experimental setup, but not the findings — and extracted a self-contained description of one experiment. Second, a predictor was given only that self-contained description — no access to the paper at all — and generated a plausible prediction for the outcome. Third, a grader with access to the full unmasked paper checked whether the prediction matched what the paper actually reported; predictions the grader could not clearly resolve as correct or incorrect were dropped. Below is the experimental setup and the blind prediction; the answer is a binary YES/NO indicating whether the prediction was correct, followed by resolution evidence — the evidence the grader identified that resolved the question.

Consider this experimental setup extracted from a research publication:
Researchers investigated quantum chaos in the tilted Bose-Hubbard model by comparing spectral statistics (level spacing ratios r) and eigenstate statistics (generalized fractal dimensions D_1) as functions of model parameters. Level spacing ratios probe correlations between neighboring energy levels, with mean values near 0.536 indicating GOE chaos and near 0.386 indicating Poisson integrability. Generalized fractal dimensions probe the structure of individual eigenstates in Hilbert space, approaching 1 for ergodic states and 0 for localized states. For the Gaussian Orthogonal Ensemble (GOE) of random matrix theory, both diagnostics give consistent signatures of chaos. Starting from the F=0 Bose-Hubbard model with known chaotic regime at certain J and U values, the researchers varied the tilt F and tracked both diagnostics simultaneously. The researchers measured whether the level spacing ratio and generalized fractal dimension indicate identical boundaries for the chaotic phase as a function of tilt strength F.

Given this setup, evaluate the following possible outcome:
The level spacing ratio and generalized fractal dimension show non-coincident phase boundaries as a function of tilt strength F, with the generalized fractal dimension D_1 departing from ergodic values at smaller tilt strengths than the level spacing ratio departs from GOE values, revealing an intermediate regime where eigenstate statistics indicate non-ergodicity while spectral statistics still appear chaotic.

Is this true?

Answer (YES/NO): YES